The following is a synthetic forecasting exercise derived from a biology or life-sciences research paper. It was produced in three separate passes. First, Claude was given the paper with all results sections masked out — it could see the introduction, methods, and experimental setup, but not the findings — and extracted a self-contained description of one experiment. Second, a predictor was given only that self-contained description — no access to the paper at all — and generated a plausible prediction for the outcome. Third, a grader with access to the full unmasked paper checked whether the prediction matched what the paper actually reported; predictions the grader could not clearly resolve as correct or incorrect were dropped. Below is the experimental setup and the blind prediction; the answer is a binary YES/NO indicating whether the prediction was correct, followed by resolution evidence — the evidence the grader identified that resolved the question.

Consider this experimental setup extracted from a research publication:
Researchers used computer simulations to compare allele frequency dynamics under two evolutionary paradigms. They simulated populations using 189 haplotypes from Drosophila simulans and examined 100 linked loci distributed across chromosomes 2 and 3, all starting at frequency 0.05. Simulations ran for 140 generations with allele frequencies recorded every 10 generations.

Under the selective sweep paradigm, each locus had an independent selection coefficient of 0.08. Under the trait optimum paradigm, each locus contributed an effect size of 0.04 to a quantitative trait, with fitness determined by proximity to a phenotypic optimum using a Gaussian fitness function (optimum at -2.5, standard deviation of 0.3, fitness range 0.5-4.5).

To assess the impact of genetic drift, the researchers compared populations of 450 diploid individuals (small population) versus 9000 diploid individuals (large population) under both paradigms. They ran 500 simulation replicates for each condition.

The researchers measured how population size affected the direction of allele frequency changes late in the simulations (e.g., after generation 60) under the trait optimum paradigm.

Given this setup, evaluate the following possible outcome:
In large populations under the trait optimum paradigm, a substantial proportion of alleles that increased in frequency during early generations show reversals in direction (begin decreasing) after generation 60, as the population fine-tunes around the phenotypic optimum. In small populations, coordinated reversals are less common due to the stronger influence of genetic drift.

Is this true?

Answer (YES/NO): NO